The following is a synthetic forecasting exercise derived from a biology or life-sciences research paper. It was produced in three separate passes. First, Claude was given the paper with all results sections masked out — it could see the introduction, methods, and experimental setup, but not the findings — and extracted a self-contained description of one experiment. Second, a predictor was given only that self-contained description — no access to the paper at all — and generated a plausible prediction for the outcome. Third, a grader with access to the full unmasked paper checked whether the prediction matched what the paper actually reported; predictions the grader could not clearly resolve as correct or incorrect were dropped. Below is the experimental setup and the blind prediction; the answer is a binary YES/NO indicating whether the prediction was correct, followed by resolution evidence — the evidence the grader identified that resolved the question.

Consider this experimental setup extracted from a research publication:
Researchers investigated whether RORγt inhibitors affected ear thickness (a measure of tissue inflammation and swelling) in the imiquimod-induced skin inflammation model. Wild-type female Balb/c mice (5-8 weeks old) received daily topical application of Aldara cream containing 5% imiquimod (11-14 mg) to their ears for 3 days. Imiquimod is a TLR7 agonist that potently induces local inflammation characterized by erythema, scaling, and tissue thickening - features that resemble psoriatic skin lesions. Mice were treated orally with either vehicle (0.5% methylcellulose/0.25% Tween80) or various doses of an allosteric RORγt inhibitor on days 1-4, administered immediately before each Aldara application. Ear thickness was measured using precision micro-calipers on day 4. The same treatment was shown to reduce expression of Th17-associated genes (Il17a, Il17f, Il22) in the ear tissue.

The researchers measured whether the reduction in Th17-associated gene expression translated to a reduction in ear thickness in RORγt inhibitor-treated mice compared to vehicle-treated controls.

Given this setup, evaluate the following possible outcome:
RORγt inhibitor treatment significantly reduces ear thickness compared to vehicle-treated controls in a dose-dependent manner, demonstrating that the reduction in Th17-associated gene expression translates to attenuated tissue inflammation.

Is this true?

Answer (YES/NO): YES